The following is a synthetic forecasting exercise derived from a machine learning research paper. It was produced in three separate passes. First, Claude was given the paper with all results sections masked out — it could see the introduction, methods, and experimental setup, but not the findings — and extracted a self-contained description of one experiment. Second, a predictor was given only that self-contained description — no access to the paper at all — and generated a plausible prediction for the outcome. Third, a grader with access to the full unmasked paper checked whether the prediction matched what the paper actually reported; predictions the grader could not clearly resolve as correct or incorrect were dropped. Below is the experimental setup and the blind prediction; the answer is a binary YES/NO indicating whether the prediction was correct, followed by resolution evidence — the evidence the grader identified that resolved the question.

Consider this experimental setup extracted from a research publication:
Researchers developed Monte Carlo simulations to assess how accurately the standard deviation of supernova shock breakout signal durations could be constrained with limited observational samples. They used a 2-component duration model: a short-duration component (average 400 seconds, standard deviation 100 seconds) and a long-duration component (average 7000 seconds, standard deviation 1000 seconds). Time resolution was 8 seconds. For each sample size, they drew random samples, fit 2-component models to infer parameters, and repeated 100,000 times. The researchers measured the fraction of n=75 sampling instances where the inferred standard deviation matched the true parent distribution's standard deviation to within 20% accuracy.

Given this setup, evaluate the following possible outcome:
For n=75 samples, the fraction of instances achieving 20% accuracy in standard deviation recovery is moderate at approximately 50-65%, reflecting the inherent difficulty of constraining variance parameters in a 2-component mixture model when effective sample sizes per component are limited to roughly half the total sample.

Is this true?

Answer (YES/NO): NO